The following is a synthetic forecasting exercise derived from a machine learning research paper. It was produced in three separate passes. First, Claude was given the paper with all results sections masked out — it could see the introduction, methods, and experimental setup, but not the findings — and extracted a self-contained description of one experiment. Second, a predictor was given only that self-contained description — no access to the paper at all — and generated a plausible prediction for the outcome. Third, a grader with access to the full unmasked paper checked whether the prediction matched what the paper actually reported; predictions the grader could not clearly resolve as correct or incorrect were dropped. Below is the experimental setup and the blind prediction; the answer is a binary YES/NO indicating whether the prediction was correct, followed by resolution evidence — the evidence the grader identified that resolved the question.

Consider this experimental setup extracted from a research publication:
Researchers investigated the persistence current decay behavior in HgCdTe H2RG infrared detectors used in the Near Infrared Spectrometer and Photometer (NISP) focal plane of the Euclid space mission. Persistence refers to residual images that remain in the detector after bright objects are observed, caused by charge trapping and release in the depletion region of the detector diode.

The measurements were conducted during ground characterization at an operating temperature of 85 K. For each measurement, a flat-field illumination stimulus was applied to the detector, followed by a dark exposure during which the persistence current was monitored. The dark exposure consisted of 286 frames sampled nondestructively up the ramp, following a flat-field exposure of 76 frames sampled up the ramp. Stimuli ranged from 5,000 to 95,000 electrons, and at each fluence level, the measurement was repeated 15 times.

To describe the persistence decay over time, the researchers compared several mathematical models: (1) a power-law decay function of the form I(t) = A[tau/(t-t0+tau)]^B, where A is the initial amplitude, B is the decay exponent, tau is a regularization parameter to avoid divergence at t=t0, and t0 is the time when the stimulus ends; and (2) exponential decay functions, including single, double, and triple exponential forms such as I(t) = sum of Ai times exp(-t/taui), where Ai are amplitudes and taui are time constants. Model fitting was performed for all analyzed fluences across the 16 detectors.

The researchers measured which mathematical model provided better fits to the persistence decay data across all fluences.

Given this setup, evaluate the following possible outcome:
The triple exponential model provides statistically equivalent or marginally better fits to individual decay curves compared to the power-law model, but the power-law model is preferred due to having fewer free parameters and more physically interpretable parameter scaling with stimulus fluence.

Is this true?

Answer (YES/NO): NO